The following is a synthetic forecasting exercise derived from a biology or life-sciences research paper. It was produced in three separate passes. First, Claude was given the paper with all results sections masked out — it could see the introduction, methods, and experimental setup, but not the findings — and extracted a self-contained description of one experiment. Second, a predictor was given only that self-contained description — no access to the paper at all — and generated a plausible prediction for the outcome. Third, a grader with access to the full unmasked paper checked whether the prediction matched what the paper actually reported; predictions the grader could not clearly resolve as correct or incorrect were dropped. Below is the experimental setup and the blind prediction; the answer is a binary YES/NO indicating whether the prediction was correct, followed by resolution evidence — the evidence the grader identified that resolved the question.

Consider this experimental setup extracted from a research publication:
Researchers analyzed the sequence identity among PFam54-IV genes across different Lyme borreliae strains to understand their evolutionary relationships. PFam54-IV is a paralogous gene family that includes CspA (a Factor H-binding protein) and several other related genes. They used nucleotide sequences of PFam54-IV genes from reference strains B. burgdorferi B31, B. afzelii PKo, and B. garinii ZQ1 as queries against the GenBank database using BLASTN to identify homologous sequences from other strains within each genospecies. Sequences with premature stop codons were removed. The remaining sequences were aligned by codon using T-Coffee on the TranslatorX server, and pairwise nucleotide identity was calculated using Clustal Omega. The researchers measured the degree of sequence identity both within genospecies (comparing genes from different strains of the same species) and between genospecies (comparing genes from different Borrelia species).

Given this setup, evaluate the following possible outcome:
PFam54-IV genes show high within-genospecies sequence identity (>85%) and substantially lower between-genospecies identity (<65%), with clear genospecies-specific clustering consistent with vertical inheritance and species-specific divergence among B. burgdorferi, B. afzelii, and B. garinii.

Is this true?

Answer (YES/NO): NO